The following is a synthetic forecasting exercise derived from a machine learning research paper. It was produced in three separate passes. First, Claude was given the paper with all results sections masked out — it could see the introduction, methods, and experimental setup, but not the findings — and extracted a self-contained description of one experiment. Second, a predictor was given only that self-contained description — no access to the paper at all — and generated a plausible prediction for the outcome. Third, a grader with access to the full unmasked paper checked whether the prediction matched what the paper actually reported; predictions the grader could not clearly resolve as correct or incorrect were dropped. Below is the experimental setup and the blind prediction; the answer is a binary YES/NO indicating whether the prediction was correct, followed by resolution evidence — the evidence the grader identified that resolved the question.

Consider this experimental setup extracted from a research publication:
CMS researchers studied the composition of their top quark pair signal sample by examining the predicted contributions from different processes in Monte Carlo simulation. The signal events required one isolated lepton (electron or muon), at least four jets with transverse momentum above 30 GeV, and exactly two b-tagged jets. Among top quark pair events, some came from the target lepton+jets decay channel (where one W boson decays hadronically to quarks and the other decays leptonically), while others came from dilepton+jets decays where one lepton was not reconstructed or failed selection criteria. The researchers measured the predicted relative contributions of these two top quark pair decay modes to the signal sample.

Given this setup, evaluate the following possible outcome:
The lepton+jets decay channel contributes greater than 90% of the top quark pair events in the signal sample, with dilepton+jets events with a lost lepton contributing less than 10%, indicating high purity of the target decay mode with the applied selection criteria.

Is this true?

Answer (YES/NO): YES